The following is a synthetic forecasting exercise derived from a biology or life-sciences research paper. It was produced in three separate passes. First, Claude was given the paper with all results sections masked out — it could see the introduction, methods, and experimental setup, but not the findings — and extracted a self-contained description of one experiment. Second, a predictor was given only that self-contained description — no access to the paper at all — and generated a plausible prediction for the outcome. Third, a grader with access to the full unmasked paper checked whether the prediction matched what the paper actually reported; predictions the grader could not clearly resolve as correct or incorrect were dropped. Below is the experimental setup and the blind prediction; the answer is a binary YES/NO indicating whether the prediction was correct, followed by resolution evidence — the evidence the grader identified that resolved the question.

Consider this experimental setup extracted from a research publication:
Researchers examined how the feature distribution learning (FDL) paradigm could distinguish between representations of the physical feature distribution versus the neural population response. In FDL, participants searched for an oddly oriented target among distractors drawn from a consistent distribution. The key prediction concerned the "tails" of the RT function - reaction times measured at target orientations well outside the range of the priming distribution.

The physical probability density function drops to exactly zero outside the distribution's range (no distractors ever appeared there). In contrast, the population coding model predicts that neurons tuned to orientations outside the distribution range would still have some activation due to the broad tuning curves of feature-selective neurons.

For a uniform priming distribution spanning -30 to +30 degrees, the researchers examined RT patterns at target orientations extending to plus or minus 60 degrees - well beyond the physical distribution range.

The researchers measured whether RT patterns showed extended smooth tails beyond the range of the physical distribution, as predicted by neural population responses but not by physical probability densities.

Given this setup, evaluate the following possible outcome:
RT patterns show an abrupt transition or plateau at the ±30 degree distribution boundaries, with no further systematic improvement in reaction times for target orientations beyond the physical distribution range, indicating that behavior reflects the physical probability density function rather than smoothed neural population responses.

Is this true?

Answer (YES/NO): NO